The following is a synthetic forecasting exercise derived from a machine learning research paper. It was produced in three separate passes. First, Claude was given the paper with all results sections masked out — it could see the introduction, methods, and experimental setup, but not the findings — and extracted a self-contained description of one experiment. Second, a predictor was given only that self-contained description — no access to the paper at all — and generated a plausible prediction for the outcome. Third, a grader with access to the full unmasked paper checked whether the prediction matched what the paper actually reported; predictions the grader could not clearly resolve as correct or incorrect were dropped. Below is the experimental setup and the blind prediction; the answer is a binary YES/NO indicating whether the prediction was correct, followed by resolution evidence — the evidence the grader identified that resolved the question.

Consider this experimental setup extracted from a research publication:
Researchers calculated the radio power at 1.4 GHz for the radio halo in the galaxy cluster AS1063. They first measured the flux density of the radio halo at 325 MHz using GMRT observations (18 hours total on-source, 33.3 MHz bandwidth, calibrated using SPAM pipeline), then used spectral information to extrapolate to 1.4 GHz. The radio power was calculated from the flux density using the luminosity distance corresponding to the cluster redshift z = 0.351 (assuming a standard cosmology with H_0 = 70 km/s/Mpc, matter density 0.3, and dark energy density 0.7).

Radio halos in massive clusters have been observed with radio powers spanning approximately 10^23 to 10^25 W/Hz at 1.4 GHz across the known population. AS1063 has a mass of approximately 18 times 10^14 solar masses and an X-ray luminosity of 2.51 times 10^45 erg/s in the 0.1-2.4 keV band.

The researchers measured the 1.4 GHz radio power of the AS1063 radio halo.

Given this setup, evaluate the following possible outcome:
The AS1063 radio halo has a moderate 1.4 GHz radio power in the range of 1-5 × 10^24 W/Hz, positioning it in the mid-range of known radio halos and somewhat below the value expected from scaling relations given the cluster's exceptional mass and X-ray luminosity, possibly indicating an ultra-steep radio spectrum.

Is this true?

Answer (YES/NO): NO